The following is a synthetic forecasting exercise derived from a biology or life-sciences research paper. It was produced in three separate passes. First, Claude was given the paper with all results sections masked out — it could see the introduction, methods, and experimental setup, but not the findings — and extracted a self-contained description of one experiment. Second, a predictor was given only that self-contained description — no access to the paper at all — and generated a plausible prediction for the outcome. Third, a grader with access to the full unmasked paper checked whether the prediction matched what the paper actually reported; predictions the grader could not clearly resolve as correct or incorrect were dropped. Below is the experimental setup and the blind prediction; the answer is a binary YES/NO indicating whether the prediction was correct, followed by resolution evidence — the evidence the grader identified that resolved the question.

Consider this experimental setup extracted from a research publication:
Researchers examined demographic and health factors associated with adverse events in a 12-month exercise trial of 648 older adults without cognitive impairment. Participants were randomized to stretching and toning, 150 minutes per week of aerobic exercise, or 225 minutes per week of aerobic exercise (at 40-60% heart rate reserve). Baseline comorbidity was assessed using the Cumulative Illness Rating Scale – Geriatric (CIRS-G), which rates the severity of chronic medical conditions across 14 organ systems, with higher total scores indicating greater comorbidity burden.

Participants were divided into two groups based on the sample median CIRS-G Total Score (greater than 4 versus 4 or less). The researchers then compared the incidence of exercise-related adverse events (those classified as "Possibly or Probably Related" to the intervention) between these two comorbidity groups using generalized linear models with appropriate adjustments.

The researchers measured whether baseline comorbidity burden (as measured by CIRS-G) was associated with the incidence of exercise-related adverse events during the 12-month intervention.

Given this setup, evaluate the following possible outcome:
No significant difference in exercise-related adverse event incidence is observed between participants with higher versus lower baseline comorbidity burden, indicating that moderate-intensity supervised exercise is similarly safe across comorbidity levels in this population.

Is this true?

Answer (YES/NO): NO